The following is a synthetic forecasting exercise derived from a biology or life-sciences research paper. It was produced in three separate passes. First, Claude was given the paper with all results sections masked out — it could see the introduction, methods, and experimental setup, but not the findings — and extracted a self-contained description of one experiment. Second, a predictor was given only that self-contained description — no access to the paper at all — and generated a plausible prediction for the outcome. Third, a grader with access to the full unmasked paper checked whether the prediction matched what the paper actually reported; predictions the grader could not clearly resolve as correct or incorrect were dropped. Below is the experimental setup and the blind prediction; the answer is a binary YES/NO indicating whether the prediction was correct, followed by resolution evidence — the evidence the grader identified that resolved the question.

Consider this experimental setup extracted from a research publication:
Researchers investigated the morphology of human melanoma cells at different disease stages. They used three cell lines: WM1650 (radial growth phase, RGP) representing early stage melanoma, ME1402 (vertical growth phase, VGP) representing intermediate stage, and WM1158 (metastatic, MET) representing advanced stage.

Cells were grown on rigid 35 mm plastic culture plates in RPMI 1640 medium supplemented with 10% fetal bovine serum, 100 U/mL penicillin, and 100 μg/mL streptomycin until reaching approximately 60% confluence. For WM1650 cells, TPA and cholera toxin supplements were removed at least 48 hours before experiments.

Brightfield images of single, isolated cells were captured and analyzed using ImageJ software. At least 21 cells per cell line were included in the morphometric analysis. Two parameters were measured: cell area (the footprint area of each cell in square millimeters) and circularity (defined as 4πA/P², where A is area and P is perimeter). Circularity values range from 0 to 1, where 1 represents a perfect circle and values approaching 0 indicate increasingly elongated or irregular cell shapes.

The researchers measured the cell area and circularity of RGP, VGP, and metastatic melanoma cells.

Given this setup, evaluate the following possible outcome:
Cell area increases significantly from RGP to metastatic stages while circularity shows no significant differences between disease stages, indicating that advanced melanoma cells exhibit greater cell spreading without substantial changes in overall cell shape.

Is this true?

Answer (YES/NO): NO